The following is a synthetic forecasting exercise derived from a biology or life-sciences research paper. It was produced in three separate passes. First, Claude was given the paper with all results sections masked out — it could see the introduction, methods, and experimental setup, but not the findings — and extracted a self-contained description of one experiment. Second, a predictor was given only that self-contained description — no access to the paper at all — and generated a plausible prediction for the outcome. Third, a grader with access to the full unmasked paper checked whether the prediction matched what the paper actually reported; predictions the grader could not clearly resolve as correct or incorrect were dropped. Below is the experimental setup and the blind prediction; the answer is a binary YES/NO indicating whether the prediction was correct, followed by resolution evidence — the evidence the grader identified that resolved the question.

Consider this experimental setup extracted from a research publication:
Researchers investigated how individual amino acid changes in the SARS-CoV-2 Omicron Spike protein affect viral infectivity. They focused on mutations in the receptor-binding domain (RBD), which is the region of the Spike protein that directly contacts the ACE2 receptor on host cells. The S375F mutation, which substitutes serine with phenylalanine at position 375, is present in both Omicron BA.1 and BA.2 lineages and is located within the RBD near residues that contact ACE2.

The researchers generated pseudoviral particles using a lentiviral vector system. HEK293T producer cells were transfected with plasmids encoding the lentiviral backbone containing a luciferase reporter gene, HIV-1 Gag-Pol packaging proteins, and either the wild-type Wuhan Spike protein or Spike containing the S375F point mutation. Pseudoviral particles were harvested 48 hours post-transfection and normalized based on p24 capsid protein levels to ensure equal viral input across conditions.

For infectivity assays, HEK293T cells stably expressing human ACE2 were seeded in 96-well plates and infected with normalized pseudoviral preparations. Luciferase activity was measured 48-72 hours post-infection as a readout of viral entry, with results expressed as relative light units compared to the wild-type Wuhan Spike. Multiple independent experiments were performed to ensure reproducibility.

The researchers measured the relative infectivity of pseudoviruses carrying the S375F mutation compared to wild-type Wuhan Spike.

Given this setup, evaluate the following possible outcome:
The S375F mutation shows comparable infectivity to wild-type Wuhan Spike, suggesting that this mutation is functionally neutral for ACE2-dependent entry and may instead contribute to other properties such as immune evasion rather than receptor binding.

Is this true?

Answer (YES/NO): NO